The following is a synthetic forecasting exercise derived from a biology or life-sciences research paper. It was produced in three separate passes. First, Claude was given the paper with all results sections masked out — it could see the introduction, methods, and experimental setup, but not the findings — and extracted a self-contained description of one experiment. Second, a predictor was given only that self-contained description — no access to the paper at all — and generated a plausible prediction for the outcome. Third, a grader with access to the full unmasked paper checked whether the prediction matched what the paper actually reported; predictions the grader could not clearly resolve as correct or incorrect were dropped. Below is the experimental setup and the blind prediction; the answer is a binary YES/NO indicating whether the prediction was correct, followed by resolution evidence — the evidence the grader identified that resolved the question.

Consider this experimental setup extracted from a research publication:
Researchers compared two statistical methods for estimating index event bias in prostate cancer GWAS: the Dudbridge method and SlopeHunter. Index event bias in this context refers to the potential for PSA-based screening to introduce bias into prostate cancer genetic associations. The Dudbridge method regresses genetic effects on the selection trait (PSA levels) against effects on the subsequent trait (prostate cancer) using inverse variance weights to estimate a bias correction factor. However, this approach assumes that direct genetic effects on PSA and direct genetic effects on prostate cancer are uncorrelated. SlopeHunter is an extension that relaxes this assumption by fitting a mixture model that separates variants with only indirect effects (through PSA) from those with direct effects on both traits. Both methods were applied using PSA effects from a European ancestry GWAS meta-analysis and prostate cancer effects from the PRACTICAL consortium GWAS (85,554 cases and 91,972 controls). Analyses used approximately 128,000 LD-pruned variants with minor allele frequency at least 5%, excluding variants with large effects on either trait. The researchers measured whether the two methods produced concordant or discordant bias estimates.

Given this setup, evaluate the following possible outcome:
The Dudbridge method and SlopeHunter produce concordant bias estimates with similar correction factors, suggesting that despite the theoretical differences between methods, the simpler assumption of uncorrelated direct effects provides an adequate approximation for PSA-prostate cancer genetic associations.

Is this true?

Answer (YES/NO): NO